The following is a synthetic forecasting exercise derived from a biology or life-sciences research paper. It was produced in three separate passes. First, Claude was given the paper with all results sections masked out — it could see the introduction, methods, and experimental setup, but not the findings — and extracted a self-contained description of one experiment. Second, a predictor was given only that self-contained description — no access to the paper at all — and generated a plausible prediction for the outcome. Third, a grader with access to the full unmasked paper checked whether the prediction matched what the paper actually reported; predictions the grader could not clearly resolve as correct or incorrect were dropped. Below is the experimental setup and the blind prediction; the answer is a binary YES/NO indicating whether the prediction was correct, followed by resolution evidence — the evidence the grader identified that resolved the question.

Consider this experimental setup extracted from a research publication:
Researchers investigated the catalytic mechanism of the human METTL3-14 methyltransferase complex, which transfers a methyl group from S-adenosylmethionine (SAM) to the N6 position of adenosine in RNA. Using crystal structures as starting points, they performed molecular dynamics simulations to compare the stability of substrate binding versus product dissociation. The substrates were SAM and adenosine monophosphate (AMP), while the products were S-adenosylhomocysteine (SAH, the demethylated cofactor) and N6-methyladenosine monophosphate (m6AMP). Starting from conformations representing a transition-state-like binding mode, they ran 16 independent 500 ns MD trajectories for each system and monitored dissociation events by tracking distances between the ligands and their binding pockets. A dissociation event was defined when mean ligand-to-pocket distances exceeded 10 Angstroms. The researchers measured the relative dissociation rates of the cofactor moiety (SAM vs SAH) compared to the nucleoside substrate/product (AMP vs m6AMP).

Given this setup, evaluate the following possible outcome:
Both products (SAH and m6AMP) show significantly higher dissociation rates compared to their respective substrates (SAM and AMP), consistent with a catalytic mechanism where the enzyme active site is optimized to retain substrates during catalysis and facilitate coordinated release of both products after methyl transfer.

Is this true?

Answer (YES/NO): NO